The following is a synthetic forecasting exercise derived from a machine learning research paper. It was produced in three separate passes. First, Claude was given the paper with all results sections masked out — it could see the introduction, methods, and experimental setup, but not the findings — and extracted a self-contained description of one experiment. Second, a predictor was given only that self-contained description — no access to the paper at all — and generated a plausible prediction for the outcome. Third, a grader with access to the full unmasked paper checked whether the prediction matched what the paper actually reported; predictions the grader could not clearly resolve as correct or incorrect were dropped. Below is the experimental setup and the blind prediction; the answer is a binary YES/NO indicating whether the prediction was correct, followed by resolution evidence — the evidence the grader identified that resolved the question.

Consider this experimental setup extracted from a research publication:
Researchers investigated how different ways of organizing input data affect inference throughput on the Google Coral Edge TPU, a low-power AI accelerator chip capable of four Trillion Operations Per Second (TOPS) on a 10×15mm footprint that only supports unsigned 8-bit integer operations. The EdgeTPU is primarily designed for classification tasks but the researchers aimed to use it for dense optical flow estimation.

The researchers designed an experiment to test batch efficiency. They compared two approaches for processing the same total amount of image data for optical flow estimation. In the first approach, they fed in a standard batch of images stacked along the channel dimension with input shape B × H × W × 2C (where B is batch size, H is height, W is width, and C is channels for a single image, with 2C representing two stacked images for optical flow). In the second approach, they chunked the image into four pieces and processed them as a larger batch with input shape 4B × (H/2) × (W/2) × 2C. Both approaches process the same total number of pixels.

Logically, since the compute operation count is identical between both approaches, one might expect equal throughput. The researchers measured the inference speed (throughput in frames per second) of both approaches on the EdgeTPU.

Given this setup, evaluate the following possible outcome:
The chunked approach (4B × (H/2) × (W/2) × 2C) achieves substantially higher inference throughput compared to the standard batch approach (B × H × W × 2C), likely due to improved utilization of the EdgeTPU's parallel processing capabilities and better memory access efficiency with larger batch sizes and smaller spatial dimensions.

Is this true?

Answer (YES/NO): YES